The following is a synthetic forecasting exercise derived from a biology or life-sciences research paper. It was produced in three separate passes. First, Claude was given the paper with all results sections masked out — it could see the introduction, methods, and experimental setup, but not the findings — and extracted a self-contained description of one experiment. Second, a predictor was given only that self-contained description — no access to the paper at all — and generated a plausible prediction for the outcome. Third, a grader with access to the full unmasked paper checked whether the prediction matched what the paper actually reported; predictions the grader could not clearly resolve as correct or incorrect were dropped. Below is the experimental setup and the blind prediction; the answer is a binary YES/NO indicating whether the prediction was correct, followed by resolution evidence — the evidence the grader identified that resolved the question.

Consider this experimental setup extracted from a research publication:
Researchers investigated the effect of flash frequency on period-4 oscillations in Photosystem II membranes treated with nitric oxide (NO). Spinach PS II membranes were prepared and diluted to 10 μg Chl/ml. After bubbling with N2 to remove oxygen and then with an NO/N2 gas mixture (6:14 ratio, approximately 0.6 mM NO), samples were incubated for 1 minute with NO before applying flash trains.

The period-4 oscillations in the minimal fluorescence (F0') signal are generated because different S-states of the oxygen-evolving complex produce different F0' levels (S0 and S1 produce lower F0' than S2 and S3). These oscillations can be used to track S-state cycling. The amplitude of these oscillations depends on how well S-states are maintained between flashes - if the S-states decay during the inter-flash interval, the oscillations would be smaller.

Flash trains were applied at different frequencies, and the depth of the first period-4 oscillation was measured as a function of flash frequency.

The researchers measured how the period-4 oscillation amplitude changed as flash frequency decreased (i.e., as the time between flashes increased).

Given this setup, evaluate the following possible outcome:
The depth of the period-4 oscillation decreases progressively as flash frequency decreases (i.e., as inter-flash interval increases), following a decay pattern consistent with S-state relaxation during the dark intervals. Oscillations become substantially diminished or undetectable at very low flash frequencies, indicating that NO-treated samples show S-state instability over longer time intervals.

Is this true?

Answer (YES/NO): YES